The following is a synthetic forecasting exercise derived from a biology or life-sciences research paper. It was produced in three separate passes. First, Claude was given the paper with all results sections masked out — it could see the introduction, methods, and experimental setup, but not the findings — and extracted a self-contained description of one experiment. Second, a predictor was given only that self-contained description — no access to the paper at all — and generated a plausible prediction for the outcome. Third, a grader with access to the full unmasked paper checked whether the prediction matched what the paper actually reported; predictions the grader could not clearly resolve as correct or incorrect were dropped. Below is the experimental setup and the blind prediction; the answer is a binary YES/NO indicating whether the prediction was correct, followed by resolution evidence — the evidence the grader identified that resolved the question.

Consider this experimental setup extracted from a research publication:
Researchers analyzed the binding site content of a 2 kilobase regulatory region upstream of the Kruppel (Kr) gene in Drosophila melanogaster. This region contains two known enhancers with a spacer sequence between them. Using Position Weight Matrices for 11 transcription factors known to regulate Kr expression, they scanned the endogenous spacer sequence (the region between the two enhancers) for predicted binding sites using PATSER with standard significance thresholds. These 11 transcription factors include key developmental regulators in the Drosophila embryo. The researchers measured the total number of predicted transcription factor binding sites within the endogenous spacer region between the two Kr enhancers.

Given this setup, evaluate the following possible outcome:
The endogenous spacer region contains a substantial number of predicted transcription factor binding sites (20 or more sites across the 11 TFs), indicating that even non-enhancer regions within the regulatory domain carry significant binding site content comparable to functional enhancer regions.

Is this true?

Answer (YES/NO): YES